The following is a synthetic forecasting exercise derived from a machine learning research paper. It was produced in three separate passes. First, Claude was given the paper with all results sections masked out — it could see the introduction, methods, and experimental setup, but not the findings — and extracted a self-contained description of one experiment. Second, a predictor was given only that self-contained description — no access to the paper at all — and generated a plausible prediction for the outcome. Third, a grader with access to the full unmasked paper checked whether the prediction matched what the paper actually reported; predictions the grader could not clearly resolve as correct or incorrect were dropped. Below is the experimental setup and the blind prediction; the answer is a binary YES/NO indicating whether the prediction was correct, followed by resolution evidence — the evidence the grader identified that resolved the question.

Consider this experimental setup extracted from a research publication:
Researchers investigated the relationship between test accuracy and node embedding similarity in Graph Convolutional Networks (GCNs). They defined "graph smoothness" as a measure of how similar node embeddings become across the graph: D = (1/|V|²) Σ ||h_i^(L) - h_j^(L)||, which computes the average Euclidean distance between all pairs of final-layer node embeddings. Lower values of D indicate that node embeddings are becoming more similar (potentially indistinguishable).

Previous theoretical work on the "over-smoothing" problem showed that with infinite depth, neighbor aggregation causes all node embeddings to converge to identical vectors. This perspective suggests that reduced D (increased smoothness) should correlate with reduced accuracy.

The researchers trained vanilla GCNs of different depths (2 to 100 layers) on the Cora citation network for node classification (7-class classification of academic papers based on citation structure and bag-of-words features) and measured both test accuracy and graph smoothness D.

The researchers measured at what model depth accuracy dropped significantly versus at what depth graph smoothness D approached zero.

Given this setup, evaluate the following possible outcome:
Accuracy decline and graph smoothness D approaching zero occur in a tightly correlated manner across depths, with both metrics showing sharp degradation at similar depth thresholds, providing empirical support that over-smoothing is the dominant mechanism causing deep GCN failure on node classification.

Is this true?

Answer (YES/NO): NO